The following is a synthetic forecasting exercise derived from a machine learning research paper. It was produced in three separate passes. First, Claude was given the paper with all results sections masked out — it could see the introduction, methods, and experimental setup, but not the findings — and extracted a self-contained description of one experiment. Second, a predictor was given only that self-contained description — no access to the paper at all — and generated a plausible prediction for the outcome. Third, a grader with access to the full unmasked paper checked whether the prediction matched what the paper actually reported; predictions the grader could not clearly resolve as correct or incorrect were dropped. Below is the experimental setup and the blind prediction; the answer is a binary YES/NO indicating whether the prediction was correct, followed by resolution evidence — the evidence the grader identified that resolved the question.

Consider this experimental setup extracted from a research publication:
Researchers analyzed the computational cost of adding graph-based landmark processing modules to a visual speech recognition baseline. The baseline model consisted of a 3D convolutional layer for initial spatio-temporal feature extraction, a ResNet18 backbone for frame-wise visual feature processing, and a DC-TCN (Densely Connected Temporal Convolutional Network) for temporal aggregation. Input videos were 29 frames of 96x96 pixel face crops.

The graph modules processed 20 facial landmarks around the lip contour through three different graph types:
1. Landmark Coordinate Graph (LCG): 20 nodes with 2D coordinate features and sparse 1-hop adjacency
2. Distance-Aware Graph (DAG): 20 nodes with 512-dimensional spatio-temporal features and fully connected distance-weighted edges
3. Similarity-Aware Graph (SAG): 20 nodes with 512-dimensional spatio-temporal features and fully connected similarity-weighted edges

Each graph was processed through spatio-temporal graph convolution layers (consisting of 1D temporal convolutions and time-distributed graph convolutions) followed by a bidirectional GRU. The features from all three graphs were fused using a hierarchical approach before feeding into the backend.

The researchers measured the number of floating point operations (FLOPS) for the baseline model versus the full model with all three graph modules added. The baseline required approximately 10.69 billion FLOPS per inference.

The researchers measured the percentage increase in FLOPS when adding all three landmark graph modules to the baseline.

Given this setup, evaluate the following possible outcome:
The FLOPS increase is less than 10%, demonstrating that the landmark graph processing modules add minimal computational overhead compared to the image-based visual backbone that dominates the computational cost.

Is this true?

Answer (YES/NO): YES